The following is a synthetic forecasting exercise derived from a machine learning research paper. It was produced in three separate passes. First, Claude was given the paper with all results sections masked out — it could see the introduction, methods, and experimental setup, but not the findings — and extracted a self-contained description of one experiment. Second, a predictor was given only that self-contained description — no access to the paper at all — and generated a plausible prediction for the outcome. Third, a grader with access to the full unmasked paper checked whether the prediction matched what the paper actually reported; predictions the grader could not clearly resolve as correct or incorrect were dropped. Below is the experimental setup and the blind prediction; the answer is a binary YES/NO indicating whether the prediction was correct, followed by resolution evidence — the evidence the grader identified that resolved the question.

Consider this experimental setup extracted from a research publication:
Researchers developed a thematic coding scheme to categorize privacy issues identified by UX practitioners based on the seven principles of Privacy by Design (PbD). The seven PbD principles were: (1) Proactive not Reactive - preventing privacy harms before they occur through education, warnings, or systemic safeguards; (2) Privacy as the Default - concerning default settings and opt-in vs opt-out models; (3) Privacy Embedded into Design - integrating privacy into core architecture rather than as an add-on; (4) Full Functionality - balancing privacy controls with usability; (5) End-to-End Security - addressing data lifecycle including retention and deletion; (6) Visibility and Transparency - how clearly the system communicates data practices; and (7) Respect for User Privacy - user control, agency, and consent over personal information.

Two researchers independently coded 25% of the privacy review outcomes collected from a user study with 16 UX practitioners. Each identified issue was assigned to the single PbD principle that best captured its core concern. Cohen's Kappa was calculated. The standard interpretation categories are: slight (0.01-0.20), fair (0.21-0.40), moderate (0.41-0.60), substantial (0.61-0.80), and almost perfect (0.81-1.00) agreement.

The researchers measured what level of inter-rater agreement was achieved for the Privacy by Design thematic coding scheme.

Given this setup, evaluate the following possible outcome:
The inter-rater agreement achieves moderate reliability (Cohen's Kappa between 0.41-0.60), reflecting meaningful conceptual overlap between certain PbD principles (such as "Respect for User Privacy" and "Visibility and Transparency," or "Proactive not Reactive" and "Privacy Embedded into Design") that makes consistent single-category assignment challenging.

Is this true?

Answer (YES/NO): NO